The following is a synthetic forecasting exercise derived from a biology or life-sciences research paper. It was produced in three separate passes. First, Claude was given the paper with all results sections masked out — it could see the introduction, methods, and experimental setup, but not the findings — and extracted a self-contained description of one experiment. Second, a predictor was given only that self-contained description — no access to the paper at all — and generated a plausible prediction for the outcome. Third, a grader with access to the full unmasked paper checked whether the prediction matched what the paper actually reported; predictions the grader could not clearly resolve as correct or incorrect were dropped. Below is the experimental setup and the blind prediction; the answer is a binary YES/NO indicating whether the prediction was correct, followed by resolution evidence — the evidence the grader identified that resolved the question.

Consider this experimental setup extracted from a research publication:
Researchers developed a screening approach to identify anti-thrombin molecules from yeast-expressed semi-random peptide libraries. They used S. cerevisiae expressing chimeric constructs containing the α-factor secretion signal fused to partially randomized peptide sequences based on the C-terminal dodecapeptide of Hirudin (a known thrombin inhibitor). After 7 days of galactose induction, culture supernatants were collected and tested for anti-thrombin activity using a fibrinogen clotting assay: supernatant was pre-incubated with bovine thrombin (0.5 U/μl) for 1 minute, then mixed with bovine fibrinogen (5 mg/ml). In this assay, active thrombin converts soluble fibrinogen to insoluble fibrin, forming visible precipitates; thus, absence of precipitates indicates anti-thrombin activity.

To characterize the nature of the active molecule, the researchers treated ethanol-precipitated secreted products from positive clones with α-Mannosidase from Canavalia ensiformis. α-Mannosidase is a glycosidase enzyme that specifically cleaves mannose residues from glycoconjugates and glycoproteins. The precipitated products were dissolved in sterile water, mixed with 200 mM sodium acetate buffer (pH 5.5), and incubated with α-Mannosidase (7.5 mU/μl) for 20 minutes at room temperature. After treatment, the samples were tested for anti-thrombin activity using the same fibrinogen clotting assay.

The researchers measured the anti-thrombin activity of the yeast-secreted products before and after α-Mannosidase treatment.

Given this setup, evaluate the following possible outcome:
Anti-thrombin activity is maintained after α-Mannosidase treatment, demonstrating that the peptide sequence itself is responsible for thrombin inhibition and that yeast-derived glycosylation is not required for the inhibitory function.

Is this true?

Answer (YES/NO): NO